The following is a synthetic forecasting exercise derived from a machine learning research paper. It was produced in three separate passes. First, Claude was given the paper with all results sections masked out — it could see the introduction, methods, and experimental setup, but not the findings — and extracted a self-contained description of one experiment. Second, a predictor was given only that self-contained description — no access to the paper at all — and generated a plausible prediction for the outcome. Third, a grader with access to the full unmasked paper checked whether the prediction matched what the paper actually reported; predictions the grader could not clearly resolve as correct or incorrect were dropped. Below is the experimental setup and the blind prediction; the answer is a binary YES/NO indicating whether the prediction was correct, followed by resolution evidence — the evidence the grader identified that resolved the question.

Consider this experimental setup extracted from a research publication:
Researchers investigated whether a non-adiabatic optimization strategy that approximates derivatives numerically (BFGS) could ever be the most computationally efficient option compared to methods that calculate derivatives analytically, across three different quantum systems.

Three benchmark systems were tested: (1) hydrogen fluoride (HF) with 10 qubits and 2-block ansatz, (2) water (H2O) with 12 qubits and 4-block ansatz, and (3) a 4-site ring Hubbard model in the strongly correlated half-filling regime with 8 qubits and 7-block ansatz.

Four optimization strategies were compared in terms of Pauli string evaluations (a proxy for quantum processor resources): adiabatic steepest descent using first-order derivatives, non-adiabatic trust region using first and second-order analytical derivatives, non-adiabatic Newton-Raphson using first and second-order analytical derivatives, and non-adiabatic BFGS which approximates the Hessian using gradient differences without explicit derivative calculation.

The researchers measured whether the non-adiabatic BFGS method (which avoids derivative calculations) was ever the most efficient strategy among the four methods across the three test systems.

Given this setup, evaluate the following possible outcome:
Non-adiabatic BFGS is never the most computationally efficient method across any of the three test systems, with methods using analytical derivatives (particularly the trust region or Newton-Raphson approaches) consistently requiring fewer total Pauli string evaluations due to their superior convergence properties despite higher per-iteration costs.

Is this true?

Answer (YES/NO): YES